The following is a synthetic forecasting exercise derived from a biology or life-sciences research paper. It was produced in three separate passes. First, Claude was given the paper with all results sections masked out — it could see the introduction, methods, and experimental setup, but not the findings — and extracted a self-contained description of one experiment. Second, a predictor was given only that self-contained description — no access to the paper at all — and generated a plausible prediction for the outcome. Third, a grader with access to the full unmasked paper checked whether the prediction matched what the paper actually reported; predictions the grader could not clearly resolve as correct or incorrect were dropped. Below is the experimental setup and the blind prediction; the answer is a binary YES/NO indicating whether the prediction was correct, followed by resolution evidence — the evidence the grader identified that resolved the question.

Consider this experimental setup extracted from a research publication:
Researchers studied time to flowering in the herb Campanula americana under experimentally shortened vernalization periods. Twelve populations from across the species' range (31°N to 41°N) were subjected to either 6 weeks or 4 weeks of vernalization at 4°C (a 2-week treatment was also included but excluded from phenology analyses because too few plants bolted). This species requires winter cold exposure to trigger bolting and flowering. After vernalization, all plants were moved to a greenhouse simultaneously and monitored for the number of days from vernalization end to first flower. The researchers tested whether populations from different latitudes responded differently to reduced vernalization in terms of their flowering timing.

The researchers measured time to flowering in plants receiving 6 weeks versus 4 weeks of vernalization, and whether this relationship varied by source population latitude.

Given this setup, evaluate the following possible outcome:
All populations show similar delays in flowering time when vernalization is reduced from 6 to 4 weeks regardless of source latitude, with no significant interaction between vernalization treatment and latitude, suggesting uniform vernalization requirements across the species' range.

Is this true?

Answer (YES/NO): NO